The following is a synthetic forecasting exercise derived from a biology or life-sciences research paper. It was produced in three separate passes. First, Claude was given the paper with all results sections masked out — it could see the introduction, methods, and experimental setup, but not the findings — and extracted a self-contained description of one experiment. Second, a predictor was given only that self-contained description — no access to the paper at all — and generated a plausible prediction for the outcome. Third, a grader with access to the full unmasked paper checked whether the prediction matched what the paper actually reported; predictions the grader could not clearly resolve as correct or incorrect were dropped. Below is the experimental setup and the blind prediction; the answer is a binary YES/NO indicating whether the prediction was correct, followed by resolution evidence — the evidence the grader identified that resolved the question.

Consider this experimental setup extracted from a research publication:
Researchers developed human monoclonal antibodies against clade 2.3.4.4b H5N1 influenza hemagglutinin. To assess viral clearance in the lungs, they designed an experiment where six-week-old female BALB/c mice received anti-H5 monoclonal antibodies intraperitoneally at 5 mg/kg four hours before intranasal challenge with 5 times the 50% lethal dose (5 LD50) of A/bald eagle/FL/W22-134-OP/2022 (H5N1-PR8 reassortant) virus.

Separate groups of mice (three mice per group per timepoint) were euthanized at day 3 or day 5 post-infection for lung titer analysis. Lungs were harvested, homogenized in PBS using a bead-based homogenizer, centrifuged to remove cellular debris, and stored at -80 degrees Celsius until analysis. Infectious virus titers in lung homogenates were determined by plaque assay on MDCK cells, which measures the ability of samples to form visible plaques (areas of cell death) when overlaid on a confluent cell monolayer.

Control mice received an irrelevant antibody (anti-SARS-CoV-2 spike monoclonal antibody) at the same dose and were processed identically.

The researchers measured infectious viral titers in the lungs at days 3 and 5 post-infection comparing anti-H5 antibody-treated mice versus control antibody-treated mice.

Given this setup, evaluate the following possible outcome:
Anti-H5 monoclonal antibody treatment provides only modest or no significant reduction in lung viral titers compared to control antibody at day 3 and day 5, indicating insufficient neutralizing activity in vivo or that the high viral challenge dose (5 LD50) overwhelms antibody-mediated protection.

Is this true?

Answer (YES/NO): NO